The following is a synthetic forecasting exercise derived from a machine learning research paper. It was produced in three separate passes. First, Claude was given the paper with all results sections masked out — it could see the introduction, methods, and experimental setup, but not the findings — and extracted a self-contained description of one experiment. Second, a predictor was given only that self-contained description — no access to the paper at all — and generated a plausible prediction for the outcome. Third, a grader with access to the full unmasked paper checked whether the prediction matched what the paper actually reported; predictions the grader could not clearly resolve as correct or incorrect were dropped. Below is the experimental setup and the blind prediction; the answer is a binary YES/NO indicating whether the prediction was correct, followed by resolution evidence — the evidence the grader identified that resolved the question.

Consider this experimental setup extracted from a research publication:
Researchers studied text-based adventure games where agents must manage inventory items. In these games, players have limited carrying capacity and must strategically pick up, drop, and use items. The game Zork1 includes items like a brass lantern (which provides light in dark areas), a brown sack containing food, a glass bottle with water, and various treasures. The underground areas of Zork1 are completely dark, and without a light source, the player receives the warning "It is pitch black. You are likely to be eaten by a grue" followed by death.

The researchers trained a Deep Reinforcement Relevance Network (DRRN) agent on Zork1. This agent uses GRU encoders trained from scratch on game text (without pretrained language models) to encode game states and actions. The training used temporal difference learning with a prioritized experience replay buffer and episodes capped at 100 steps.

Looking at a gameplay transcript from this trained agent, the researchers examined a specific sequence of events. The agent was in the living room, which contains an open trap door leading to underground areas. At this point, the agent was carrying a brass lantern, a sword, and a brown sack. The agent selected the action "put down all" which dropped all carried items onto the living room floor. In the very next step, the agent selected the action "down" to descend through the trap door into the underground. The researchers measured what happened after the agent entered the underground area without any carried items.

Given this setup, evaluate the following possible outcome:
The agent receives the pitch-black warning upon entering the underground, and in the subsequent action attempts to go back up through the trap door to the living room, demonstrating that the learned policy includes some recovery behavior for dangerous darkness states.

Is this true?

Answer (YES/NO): NO